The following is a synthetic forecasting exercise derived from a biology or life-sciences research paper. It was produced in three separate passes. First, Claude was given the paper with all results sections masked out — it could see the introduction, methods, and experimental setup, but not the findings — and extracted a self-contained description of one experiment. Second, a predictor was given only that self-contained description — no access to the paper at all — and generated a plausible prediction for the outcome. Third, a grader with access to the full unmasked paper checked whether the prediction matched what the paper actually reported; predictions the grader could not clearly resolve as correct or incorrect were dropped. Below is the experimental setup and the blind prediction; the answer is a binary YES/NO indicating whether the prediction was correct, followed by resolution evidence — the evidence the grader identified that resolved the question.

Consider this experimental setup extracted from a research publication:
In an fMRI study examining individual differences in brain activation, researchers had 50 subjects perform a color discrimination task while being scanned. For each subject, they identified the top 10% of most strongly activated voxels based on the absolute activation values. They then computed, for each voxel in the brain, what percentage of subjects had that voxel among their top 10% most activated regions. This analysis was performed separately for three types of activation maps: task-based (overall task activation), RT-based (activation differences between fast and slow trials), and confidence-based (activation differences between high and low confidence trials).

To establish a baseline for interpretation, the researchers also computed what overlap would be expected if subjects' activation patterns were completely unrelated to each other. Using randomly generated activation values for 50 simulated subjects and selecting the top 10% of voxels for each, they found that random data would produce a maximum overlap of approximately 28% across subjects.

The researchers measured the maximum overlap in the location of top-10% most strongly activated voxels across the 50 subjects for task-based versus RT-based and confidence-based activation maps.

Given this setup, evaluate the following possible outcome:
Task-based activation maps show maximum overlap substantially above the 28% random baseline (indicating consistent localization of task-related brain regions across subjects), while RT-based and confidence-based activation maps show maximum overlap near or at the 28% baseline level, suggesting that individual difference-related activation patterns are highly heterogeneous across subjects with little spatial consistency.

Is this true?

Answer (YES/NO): NO